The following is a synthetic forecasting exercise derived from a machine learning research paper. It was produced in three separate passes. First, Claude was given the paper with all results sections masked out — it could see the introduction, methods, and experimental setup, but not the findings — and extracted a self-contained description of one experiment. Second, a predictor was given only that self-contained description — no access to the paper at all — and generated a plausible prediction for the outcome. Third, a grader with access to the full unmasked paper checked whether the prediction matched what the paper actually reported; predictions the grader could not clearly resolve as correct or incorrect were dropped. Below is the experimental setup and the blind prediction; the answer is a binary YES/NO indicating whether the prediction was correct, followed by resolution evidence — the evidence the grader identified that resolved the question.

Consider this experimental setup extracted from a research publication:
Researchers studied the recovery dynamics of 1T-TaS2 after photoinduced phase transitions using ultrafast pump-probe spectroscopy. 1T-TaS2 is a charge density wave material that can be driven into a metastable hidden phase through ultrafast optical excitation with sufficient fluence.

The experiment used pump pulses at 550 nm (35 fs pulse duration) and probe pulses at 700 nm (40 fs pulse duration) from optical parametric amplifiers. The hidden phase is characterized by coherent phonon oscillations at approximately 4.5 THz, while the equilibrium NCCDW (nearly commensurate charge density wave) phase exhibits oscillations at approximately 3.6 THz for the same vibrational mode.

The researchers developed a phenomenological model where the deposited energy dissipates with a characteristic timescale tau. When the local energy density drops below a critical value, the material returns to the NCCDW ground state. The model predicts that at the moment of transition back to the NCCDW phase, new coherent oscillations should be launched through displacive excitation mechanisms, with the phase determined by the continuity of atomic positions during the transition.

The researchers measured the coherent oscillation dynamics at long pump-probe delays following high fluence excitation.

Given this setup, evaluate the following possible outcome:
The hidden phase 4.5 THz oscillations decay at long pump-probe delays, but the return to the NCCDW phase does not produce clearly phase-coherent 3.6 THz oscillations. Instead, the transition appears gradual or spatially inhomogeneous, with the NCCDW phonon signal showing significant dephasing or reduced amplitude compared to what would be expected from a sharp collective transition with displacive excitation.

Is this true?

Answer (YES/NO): NO